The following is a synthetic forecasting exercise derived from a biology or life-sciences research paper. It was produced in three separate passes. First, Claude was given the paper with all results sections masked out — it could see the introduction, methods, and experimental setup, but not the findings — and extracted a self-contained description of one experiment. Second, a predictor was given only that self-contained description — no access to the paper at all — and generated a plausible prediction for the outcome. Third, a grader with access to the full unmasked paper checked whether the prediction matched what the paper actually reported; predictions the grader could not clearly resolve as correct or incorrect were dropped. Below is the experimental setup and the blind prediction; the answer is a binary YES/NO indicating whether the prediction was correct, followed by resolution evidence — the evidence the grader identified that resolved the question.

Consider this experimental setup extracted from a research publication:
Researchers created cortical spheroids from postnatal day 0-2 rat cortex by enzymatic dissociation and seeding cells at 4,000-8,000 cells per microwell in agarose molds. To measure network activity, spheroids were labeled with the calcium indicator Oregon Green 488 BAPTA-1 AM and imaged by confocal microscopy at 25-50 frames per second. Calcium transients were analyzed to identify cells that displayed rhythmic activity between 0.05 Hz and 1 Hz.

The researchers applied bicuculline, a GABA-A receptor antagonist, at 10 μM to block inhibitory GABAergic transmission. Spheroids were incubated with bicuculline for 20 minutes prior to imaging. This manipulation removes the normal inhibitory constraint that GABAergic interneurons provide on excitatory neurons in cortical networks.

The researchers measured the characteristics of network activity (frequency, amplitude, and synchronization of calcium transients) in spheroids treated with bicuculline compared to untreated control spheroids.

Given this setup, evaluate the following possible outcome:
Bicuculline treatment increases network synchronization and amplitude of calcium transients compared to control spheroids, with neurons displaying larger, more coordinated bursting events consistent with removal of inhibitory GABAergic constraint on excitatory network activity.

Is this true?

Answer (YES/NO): NO